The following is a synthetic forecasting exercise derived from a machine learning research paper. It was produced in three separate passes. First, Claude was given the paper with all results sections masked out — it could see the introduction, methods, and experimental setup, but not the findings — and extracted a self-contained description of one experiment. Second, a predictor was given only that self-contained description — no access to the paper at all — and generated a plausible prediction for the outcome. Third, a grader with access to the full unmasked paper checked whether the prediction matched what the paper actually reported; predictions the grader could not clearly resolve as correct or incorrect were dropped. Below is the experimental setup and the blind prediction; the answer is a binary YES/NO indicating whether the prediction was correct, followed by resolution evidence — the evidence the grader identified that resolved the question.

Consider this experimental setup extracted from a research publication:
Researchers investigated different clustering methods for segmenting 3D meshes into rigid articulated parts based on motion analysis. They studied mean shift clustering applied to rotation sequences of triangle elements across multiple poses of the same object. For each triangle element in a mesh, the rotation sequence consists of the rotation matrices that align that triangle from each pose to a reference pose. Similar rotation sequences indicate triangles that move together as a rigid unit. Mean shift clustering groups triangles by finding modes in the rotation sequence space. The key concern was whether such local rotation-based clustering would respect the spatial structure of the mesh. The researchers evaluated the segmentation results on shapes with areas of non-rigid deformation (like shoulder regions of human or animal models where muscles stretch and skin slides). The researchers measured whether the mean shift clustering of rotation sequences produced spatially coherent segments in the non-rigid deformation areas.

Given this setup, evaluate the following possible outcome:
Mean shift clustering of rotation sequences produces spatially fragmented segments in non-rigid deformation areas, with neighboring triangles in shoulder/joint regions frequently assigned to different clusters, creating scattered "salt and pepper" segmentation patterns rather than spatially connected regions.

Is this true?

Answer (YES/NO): YES